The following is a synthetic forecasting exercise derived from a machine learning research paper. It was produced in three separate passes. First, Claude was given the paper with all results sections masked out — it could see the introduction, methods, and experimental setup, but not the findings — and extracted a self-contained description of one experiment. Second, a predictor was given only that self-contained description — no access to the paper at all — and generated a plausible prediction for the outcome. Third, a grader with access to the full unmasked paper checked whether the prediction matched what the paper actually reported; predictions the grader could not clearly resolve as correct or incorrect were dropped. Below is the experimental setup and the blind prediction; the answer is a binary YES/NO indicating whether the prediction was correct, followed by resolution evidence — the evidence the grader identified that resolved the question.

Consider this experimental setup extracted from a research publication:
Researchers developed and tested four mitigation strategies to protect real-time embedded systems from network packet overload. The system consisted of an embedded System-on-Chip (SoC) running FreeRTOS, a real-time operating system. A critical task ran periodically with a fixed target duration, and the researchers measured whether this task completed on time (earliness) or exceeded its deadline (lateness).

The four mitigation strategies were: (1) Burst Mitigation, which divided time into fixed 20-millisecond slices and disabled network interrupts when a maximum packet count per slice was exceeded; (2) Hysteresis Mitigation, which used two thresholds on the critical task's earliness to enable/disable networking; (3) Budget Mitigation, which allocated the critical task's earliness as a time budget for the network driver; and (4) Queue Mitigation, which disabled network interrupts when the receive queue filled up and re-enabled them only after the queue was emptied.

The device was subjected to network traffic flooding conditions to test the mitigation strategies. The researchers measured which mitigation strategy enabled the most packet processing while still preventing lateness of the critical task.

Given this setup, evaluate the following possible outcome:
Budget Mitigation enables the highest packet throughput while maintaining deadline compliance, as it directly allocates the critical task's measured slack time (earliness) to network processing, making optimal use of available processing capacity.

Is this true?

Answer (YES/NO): NO